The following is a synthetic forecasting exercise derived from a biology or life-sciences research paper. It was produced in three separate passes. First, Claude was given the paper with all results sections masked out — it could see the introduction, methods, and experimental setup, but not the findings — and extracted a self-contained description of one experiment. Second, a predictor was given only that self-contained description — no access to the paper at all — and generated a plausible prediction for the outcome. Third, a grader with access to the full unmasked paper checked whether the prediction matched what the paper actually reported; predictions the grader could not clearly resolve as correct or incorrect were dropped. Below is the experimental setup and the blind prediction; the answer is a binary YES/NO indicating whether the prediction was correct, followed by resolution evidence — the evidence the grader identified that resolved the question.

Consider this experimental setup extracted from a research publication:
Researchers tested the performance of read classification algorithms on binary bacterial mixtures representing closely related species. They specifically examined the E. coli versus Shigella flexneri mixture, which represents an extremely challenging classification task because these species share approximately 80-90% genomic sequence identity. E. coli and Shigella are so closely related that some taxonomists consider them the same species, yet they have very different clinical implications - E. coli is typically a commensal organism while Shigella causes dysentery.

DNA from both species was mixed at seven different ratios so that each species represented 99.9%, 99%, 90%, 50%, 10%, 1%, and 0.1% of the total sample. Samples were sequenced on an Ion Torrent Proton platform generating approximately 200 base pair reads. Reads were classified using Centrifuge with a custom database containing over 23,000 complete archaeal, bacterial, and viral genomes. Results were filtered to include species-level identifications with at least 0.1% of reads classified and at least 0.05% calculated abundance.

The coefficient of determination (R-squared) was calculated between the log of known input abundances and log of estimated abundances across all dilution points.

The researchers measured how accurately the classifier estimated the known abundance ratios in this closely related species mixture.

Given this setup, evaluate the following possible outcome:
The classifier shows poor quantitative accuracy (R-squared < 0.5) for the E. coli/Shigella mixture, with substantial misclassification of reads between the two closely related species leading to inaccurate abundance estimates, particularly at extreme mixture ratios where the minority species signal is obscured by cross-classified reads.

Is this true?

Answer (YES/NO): NO